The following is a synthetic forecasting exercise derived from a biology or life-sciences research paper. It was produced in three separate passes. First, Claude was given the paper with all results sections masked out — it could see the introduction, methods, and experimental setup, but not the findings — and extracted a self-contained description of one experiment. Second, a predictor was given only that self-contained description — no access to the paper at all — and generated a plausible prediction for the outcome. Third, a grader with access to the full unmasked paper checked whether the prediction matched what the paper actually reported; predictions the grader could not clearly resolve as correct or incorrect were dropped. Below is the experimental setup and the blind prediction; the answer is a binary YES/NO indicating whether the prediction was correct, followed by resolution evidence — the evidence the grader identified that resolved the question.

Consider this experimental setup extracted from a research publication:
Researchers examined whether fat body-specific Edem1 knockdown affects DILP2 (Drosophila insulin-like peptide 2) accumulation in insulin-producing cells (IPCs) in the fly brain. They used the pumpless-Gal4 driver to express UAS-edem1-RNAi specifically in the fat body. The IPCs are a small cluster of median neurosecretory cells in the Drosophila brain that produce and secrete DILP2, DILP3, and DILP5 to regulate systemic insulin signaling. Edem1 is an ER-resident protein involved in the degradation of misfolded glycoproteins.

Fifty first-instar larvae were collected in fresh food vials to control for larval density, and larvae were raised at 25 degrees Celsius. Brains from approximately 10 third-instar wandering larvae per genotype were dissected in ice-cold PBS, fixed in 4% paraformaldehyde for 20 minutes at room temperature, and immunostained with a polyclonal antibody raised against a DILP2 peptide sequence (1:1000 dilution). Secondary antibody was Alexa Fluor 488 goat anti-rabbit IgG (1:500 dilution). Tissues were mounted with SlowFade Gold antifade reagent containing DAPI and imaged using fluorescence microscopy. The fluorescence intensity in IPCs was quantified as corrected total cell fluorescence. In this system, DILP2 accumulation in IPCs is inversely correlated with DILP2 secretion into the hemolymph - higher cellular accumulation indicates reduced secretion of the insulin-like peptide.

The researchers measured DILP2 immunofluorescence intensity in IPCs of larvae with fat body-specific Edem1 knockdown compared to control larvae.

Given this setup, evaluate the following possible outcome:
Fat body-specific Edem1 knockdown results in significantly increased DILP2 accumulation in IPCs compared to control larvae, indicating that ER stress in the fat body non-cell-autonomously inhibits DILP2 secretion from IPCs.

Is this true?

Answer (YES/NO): NO